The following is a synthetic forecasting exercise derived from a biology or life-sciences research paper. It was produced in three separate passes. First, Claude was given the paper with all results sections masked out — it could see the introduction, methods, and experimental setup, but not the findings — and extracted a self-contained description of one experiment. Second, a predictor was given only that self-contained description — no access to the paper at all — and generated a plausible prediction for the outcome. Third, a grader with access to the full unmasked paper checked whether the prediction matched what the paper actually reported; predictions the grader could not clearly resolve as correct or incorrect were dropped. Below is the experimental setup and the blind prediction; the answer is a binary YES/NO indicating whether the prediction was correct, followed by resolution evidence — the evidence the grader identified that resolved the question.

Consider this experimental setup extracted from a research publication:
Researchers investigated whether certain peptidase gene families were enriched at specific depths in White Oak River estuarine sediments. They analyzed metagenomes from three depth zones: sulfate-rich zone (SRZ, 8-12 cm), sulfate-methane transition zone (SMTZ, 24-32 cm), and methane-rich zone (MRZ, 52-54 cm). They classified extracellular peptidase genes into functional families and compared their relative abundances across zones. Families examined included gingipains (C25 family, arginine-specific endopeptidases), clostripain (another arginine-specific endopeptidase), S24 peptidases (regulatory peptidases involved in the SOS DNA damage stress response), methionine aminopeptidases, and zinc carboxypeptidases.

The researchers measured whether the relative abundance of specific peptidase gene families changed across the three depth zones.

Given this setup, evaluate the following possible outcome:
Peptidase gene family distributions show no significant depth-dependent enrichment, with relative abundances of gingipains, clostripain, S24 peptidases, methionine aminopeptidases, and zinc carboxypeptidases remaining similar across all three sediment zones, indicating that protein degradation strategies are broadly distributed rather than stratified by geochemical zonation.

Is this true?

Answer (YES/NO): NO